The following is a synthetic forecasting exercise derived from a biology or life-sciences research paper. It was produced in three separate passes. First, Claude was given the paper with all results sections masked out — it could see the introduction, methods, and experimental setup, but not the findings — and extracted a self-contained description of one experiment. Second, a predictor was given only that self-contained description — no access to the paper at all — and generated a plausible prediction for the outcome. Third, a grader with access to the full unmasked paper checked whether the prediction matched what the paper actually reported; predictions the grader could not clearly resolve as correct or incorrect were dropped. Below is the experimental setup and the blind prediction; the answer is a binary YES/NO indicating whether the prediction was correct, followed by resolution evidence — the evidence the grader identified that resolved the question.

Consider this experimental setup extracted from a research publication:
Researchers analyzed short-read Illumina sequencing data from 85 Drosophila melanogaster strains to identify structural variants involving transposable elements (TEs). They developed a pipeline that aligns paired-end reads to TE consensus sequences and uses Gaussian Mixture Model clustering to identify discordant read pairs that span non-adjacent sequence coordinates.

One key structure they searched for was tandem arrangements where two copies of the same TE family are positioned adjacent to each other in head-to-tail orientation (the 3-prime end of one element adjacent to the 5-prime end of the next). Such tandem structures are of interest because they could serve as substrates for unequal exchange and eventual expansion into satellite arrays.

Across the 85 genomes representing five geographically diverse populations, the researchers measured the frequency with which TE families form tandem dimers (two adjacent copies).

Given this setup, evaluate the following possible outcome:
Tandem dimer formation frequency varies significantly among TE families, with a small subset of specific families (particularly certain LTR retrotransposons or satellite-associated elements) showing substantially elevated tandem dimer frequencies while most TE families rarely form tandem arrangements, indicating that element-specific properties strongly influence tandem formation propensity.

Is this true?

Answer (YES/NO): NO